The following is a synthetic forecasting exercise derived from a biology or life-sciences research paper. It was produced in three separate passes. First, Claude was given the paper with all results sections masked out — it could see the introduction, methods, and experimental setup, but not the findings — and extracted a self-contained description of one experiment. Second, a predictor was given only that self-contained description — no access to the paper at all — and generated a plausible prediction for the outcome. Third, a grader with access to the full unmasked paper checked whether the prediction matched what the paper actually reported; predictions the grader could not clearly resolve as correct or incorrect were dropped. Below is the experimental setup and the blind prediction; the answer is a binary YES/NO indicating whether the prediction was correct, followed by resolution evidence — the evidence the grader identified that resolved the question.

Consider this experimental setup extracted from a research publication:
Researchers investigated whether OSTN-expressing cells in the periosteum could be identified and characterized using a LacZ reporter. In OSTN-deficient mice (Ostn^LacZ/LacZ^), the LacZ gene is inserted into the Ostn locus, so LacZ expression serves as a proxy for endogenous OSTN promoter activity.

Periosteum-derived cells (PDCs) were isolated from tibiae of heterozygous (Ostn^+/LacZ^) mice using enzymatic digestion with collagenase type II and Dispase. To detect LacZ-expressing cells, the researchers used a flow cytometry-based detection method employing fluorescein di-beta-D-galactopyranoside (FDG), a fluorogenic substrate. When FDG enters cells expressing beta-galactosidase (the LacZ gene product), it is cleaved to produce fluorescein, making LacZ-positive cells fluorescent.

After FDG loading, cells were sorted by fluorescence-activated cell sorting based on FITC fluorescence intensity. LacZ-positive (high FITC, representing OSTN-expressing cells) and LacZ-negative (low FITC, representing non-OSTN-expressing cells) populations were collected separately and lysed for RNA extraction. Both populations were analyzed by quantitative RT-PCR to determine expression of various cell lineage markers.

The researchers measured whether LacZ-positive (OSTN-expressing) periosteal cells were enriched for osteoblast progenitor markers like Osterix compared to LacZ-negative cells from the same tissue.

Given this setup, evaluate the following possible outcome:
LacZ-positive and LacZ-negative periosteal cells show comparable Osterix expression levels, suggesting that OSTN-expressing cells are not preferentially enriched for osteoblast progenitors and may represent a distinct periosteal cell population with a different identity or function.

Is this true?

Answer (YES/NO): NO